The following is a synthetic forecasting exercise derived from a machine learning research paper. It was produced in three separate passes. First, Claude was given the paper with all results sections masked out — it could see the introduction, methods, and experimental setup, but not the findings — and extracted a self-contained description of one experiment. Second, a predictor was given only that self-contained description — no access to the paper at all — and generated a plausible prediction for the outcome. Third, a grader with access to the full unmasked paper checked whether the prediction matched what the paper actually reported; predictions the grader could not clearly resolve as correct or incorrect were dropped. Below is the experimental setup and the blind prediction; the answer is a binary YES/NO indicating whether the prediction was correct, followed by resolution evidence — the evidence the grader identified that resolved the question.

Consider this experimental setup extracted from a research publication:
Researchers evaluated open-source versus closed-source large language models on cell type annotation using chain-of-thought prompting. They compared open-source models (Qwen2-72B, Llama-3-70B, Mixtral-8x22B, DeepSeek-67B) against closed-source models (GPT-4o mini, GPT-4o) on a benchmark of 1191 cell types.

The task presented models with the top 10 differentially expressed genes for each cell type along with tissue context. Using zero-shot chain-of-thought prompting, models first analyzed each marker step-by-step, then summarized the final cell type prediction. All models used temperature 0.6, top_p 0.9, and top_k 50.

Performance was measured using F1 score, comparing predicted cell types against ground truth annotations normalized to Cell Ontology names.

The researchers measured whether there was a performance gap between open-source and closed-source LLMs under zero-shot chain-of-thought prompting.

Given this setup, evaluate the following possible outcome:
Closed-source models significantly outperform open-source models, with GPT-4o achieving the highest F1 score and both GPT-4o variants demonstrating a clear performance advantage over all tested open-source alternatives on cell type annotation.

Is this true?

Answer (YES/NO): YES